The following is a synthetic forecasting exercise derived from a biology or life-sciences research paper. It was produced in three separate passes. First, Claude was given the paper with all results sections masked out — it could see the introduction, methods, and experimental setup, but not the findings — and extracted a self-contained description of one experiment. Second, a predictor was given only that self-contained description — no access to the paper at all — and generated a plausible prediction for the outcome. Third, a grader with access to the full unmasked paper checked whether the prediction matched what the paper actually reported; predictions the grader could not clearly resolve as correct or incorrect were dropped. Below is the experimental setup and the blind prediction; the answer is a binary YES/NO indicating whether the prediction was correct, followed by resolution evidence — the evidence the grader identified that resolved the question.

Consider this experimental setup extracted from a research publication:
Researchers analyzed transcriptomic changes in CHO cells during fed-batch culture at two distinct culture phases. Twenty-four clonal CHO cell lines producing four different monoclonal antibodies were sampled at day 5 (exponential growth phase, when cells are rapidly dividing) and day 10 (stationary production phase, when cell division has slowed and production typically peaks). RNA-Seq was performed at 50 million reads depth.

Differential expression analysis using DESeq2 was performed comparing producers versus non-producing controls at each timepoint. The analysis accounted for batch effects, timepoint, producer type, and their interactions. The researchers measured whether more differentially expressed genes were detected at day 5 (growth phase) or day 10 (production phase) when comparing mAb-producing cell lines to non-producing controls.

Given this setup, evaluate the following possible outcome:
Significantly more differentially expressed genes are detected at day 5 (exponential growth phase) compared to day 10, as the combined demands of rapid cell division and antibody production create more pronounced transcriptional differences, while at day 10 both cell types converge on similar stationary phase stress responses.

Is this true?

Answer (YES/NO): NO